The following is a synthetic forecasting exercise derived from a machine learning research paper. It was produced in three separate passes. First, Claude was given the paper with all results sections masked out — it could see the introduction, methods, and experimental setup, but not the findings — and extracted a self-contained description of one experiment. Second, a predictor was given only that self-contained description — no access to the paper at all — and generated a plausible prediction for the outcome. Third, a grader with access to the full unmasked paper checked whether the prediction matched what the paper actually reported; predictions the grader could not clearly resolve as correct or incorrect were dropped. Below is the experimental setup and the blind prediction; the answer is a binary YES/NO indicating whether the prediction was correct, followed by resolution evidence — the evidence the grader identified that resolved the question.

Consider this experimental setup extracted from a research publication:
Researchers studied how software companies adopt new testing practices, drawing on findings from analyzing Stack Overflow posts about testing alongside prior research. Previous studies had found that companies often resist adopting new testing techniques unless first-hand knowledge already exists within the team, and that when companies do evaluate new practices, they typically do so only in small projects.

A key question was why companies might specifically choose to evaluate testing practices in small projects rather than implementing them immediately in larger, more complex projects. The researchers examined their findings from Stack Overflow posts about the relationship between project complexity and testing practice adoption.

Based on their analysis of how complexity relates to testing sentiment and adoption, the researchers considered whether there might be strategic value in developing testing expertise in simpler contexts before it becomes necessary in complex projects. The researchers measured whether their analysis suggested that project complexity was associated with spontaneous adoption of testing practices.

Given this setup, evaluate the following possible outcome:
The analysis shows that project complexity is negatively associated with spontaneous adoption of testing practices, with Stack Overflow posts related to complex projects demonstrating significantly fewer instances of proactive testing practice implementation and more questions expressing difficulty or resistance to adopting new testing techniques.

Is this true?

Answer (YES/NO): NO